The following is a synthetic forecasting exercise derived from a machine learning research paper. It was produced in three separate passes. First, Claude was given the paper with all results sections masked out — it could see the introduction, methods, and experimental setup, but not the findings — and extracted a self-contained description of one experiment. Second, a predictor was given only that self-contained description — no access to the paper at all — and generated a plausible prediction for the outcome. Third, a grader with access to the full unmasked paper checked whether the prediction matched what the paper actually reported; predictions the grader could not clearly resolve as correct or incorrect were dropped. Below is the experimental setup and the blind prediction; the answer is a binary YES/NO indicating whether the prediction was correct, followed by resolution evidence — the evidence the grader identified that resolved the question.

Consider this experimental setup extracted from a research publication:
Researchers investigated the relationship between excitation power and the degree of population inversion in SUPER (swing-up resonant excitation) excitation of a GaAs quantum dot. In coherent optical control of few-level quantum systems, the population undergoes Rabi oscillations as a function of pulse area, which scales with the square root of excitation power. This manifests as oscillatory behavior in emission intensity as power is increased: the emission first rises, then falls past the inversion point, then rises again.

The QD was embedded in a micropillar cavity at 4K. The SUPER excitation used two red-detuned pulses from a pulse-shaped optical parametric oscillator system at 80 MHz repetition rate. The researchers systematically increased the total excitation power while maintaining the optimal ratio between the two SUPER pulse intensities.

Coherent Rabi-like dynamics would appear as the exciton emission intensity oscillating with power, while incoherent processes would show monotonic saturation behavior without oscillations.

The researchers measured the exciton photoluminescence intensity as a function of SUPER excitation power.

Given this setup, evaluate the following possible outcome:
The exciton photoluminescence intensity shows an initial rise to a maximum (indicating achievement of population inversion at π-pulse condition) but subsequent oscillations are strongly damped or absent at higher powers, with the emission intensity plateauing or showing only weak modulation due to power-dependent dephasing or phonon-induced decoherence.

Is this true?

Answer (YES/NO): YES